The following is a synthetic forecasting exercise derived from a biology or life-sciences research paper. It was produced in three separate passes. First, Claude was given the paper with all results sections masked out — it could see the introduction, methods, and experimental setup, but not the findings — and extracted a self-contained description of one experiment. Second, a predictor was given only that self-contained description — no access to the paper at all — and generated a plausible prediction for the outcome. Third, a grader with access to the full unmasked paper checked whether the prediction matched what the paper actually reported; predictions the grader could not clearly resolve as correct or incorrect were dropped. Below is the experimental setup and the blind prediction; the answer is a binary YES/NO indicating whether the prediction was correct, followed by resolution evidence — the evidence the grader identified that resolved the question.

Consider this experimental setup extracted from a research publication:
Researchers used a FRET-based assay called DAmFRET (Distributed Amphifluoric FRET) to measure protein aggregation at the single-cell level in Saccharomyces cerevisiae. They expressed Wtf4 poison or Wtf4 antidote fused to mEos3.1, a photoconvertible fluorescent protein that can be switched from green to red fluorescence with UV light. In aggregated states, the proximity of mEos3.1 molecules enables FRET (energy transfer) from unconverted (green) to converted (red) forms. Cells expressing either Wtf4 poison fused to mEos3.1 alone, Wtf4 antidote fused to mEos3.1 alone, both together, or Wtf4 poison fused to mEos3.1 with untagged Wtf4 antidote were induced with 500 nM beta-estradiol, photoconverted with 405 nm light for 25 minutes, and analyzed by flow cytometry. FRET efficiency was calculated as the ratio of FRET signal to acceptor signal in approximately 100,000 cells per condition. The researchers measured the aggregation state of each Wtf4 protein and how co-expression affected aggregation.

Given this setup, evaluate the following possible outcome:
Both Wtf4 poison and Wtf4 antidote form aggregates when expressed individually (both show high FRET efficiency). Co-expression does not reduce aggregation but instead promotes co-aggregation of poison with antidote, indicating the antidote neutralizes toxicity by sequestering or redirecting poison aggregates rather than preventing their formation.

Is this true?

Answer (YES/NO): YES